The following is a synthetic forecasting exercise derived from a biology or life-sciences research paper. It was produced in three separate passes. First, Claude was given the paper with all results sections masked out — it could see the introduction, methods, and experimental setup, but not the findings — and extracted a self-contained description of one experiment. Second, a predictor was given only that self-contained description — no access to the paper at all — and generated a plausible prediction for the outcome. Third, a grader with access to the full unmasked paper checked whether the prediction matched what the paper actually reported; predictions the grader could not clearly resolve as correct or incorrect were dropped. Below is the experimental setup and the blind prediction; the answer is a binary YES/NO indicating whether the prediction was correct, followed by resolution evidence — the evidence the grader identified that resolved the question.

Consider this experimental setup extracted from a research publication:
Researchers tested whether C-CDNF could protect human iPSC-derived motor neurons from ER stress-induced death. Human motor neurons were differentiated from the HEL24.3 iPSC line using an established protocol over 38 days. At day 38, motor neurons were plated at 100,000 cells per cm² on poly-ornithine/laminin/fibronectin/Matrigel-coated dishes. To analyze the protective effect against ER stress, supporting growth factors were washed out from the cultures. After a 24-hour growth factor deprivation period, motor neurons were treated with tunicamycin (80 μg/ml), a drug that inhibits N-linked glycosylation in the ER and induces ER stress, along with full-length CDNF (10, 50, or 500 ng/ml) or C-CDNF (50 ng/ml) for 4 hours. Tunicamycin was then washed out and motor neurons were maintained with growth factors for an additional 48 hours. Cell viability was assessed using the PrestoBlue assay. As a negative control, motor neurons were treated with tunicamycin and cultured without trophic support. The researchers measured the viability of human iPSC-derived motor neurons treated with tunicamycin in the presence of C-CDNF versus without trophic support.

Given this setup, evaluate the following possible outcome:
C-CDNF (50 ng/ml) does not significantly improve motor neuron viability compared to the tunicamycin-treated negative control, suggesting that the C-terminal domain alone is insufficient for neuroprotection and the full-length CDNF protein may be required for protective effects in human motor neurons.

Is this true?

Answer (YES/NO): NO